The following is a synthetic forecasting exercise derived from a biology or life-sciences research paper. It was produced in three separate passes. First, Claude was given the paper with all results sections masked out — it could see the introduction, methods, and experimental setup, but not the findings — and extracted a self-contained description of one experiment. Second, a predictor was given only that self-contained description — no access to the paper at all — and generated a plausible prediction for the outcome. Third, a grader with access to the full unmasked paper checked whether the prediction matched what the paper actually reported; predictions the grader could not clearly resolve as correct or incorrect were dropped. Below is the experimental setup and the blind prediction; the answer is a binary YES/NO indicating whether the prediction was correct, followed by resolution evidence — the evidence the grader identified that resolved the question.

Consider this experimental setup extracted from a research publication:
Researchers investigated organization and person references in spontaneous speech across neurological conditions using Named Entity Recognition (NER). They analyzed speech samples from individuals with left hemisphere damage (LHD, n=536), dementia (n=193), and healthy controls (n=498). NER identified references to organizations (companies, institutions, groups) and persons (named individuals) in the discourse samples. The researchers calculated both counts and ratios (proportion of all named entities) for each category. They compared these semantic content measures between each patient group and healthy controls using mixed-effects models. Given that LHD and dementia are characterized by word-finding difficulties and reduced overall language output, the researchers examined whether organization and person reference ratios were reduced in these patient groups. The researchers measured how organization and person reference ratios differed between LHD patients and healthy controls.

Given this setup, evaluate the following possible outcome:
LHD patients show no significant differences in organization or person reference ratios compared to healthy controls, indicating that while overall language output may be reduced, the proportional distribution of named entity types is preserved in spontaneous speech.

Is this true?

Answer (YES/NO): NO